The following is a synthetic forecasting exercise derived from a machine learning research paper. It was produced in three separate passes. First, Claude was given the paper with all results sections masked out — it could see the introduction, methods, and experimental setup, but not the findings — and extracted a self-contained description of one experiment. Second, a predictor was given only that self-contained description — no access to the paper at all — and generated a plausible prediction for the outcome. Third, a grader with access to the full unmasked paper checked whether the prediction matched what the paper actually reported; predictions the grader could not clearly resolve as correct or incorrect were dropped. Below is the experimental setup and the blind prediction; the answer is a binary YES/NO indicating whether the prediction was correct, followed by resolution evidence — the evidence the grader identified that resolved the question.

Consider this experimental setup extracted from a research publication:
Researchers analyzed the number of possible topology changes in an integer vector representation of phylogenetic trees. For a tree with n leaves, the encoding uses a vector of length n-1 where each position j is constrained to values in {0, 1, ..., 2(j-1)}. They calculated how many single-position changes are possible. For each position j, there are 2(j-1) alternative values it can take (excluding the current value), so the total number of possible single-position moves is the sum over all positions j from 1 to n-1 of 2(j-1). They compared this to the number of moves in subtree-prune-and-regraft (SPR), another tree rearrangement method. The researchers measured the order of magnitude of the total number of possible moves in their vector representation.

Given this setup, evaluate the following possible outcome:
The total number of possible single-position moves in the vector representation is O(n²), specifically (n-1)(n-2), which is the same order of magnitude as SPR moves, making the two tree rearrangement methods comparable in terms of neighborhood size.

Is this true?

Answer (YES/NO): YES